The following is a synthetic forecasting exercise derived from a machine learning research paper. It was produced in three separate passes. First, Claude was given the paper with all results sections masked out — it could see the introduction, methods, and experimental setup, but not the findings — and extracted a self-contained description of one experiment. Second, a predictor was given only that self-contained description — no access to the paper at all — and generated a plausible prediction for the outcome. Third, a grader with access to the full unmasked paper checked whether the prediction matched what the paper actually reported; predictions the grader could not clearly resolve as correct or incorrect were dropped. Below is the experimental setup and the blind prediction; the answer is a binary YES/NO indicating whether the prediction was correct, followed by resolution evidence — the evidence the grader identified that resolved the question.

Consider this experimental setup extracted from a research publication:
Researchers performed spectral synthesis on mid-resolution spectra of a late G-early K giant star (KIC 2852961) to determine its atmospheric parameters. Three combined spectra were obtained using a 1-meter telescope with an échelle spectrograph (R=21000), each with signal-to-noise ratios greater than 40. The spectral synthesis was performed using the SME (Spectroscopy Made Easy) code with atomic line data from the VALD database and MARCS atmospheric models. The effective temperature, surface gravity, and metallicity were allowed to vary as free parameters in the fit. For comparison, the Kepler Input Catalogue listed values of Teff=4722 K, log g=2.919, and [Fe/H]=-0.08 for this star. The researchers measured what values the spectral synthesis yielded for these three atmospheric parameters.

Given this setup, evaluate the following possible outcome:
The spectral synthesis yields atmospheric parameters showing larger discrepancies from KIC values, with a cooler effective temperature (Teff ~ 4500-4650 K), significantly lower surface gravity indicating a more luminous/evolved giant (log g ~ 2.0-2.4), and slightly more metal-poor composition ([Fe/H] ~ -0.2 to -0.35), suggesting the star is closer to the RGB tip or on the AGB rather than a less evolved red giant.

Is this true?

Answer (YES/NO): NO